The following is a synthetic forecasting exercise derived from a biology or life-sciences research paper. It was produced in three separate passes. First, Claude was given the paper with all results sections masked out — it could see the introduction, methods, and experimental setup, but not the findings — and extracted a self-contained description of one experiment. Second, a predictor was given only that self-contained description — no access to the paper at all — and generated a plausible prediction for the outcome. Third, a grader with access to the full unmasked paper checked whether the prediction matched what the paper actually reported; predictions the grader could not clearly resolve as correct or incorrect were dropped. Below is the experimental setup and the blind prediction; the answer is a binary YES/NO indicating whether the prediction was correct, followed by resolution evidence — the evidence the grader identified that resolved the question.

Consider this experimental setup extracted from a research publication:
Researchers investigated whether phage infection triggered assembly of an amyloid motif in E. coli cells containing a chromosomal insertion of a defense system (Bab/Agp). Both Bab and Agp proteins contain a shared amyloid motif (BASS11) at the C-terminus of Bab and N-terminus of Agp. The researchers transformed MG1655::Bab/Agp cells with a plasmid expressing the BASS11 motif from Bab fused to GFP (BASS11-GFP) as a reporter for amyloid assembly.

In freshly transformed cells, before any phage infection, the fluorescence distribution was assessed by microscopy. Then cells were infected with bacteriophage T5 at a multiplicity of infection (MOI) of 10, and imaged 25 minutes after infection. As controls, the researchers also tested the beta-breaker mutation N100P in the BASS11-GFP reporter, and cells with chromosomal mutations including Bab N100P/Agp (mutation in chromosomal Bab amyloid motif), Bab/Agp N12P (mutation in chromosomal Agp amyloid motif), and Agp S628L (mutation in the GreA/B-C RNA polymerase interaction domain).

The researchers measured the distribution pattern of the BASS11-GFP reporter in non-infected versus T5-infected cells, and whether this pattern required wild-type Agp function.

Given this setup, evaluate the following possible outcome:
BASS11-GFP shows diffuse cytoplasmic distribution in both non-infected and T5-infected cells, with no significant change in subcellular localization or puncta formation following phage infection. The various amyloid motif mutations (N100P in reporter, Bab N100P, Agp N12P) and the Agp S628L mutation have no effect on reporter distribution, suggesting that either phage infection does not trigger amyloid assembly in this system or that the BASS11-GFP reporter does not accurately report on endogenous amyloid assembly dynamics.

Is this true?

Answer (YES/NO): NO